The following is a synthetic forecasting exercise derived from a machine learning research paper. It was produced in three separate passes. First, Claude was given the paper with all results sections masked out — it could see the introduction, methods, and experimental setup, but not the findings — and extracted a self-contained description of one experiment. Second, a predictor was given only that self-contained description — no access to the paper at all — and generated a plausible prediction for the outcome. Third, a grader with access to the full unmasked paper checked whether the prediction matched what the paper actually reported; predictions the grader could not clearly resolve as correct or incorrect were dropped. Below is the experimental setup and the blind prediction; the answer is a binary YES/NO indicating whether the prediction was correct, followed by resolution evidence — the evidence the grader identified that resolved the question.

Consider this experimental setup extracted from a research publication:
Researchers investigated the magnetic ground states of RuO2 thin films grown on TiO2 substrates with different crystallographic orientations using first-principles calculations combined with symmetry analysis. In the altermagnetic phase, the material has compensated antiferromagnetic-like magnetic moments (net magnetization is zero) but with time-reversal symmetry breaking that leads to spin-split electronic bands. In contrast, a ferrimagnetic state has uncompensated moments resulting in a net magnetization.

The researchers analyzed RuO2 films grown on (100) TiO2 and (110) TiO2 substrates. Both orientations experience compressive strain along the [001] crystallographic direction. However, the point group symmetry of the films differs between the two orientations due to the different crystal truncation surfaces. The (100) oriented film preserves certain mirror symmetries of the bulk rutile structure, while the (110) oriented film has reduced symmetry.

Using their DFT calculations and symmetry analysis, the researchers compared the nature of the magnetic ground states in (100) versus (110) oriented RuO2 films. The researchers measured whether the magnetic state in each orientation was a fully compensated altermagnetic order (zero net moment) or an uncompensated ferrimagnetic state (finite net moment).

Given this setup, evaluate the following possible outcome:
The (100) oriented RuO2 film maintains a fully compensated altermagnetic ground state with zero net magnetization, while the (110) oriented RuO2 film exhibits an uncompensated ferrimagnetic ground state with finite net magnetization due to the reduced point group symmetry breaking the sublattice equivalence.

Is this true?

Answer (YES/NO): YES